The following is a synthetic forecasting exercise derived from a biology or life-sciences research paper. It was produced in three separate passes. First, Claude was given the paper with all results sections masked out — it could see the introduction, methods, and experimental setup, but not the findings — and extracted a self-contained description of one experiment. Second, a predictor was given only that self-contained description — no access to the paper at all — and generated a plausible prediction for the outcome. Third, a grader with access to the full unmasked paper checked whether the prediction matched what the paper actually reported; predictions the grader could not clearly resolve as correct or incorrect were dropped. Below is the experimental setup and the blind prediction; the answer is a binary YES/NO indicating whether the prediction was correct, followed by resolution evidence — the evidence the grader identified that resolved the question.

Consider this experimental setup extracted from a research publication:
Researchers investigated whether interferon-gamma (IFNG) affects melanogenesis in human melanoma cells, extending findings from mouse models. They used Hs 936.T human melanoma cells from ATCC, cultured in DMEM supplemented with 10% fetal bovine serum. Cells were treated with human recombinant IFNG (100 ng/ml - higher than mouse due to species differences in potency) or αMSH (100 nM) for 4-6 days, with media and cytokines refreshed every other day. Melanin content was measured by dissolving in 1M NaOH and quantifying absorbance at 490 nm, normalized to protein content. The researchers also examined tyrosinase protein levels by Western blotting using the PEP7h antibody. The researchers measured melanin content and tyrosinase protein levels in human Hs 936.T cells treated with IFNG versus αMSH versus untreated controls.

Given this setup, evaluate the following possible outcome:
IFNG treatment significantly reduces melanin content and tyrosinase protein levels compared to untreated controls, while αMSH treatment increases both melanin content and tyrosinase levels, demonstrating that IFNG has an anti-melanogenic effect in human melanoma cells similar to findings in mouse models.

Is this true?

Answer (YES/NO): NO